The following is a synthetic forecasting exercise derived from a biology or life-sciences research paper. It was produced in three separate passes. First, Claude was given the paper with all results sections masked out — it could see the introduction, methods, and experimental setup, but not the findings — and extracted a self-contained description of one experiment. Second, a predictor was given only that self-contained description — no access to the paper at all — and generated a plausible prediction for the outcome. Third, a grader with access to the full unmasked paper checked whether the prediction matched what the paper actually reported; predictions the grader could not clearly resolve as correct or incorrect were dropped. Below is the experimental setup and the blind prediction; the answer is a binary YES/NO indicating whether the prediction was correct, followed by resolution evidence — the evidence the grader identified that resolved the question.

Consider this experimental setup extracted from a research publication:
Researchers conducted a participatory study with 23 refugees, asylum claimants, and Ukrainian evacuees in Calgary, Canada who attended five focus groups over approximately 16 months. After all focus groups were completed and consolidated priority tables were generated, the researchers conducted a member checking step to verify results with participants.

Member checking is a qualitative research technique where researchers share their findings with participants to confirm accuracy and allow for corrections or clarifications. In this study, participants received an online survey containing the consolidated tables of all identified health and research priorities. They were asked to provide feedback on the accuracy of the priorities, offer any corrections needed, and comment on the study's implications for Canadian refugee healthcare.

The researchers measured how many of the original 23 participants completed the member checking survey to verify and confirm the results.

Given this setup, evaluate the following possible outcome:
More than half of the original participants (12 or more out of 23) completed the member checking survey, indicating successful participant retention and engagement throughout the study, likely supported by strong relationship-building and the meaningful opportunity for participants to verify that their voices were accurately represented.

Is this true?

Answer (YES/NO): YES